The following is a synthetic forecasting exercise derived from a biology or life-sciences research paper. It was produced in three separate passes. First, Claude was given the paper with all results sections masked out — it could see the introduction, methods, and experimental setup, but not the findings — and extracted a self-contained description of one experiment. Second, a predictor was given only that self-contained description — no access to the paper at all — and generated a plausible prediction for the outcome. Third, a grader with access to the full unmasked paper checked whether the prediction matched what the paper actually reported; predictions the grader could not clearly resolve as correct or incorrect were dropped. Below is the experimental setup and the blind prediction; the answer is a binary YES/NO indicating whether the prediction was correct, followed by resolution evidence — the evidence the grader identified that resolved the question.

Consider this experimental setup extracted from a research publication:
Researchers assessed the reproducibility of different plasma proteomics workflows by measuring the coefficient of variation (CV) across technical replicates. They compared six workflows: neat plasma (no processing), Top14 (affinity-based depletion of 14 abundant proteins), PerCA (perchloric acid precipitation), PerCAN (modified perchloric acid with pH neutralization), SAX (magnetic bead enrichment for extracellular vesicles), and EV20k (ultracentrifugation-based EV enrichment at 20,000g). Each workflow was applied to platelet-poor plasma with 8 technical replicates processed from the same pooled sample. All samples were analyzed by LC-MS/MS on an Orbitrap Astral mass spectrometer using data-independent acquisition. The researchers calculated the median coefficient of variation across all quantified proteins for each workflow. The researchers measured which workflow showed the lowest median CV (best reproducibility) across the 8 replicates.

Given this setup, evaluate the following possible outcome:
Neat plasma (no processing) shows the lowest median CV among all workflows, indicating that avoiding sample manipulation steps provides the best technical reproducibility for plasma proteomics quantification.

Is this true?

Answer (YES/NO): YES